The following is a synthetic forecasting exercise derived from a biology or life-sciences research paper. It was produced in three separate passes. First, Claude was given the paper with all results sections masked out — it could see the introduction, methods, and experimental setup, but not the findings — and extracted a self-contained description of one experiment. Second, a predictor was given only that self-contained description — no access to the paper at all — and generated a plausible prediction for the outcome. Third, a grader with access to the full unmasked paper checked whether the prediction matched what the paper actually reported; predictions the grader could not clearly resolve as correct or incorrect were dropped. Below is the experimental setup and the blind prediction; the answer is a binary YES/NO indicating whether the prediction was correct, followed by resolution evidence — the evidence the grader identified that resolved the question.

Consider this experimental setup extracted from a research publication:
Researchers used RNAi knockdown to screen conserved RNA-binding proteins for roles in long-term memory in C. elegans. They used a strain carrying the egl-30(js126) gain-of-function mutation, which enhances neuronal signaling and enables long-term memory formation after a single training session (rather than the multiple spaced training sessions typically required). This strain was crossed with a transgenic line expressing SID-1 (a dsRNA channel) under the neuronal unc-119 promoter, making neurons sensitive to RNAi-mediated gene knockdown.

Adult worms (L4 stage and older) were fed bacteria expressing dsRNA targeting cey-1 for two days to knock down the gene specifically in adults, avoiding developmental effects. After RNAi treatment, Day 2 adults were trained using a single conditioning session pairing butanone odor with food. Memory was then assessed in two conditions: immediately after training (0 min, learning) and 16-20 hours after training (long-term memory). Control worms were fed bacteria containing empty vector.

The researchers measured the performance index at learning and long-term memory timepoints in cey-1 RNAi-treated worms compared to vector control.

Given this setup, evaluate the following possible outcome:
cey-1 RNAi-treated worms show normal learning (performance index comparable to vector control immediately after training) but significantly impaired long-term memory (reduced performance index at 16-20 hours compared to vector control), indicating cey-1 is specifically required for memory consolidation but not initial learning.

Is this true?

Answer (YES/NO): NO